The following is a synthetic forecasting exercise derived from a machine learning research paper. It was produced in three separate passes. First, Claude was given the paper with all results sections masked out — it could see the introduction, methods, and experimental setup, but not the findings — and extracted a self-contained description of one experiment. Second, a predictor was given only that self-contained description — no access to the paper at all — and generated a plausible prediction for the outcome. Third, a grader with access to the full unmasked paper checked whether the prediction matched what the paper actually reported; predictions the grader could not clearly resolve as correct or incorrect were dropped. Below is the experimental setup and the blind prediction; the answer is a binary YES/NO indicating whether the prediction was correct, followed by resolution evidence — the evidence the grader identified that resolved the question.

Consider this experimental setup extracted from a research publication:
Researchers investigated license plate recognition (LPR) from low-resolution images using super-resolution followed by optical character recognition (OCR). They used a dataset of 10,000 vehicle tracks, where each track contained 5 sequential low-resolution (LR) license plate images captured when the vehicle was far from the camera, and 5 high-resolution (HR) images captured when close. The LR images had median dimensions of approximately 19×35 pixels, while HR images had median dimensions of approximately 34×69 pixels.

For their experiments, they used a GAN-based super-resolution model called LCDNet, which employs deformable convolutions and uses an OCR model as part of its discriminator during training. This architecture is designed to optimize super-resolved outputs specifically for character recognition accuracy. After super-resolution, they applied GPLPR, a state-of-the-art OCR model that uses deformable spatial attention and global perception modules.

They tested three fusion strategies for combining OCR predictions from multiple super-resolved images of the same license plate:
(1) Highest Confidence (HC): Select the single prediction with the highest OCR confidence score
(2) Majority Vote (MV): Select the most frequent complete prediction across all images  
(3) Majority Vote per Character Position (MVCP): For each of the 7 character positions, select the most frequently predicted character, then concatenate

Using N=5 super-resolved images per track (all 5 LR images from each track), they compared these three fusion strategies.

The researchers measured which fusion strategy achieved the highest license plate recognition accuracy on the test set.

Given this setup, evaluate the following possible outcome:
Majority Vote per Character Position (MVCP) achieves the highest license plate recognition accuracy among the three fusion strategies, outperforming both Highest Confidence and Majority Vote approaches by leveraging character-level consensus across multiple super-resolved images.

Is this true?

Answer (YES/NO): YES